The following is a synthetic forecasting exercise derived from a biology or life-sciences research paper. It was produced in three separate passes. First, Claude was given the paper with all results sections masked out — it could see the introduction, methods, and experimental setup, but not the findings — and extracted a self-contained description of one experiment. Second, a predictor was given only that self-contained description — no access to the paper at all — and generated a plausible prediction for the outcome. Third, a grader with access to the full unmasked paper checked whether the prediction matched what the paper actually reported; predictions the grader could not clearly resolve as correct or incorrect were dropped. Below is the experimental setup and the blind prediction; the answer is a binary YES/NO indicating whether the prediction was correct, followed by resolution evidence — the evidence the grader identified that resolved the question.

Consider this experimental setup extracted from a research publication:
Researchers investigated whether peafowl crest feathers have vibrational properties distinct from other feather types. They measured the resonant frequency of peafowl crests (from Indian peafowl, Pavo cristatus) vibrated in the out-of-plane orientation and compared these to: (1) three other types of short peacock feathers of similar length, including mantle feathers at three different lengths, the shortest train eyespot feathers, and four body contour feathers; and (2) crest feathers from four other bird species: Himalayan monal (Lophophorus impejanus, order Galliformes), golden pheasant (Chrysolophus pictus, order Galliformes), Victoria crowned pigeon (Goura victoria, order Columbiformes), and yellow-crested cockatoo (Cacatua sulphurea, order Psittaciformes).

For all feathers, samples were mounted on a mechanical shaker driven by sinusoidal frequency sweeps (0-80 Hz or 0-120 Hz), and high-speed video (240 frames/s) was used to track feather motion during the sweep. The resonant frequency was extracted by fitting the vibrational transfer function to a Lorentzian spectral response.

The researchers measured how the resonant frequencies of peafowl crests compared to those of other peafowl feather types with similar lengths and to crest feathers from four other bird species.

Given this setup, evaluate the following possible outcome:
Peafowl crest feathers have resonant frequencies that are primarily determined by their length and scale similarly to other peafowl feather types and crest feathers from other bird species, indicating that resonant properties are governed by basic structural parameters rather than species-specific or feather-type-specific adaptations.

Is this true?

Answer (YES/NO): NO